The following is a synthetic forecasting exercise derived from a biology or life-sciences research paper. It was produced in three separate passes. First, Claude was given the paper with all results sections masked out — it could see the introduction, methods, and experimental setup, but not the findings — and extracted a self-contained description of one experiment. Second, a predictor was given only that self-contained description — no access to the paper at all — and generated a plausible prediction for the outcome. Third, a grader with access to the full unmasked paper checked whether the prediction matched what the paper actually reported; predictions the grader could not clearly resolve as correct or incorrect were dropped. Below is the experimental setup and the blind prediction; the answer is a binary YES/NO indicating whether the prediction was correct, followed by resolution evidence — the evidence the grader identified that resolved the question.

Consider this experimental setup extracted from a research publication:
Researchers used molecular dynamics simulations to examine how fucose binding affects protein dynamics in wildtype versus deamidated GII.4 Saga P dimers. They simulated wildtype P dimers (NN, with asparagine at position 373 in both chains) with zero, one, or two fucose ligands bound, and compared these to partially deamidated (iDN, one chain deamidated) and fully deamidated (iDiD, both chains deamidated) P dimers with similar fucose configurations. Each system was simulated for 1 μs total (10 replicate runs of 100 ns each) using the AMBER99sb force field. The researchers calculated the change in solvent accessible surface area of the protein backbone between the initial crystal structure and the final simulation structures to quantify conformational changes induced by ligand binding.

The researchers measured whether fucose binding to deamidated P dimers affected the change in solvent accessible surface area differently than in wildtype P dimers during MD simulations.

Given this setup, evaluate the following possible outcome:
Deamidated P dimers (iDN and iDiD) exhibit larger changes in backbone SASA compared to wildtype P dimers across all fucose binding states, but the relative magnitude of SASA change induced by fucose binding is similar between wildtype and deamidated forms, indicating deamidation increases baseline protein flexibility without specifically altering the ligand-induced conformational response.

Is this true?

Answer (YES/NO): NO